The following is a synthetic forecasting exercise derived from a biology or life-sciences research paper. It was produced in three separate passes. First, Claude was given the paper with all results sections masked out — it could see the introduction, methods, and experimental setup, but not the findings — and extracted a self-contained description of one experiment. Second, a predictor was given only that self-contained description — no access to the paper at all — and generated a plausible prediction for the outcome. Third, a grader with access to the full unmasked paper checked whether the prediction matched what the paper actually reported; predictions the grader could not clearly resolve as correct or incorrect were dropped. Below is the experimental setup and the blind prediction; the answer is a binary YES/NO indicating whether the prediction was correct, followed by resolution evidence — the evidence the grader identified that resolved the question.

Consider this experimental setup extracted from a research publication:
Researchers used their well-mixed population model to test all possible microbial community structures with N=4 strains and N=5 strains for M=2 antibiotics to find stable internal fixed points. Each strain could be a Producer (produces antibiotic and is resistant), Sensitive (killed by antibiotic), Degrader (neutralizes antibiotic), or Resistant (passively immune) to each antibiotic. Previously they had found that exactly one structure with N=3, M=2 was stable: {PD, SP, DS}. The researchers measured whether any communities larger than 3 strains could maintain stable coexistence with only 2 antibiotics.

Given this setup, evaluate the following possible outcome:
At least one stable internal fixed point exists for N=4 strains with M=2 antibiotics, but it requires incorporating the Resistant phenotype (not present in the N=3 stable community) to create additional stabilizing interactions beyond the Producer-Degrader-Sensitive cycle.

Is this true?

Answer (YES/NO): NO